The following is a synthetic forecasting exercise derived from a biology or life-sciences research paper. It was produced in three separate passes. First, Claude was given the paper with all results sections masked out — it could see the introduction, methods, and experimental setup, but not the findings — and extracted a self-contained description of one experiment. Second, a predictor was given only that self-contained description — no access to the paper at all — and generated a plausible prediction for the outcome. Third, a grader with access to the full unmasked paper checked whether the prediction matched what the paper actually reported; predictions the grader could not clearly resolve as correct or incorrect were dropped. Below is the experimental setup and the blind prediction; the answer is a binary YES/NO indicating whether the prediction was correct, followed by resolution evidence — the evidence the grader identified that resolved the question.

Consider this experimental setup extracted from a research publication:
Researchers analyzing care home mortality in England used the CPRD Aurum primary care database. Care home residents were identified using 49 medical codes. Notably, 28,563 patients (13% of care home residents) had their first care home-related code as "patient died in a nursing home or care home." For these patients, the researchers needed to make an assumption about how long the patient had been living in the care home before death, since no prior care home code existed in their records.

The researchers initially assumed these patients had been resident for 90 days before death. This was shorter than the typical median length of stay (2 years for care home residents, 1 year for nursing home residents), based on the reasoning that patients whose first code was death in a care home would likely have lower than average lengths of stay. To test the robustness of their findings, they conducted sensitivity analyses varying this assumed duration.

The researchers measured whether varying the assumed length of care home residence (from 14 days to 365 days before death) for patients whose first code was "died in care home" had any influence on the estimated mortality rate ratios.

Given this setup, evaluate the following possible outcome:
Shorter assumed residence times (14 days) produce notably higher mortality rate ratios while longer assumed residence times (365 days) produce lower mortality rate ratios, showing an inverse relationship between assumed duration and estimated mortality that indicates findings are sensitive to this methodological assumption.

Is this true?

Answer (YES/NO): NO